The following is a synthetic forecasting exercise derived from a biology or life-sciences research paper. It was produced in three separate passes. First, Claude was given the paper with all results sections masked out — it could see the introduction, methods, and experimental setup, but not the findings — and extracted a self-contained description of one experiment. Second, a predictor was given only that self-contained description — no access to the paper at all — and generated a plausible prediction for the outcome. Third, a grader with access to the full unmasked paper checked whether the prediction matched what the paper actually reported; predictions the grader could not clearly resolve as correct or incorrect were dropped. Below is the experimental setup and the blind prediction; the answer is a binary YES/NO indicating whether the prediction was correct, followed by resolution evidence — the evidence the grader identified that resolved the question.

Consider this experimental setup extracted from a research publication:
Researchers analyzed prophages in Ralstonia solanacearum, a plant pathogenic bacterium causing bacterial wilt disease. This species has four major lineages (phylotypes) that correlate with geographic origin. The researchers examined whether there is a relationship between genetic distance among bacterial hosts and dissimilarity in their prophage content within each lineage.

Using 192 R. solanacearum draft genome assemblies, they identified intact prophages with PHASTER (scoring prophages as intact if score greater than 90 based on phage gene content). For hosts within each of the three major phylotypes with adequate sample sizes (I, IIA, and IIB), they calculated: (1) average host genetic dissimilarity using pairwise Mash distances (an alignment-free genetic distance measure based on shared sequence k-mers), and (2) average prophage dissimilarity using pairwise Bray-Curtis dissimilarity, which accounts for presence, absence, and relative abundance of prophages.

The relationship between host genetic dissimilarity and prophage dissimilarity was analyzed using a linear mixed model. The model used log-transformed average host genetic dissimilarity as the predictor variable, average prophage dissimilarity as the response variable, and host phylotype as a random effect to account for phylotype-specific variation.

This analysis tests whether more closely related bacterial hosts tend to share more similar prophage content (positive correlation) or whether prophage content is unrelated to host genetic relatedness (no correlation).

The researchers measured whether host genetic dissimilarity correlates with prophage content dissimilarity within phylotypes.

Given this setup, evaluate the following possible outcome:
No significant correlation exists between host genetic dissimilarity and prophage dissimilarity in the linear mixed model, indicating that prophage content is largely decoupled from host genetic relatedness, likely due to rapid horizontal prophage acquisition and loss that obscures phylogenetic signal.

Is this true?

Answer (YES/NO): NO